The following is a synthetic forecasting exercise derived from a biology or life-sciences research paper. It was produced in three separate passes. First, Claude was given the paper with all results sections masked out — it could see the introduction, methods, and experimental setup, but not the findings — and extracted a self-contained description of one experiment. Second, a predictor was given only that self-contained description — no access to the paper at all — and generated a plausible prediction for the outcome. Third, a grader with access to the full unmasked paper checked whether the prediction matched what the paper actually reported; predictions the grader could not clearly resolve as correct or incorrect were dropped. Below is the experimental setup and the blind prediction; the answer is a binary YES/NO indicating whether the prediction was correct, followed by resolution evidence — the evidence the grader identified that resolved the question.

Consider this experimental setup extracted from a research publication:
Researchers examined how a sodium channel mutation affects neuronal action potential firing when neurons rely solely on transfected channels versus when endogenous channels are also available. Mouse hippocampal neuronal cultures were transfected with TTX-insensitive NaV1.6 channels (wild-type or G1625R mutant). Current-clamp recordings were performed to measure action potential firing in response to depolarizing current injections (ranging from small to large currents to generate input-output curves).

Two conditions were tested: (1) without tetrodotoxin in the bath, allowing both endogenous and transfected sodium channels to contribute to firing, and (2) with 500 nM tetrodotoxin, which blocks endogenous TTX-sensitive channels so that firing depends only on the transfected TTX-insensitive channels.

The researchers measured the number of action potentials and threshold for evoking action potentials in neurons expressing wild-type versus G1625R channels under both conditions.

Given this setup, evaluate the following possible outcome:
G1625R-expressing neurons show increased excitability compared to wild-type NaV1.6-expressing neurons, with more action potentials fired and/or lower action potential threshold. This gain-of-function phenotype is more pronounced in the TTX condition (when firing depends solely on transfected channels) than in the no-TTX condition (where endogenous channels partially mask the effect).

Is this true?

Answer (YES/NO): NO